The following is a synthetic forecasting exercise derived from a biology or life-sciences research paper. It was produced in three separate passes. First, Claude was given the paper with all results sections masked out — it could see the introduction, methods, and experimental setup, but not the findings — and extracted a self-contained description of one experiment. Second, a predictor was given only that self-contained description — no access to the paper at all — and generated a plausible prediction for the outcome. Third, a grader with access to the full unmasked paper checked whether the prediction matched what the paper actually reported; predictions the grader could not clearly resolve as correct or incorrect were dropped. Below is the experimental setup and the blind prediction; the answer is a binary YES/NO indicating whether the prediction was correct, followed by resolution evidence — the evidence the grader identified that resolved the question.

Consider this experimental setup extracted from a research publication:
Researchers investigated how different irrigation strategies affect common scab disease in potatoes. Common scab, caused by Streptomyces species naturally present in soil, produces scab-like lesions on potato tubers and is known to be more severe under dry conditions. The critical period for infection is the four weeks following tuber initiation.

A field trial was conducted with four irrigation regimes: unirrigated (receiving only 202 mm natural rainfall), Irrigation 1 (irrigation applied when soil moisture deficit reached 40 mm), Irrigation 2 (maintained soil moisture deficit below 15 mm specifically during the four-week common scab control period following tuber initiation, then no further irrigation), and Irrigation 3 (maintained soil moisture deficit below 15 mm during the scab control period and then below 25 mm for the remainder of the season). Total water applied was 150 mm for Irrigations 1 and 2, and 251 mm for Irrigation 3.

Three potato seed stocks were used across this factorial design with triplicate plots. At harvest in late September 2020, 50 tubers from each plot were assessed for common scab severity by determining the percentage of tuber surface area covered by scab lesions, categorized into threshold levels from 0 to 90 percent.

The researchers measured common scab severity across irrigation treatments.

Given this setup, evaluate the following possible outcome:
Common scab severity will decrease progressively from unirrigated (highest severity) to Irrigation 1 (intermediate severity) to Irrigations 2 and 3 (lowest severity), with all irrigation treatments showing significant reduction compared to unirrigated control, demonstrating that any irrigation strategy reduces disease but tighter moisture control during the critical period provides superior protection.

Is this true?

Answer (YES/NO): NO